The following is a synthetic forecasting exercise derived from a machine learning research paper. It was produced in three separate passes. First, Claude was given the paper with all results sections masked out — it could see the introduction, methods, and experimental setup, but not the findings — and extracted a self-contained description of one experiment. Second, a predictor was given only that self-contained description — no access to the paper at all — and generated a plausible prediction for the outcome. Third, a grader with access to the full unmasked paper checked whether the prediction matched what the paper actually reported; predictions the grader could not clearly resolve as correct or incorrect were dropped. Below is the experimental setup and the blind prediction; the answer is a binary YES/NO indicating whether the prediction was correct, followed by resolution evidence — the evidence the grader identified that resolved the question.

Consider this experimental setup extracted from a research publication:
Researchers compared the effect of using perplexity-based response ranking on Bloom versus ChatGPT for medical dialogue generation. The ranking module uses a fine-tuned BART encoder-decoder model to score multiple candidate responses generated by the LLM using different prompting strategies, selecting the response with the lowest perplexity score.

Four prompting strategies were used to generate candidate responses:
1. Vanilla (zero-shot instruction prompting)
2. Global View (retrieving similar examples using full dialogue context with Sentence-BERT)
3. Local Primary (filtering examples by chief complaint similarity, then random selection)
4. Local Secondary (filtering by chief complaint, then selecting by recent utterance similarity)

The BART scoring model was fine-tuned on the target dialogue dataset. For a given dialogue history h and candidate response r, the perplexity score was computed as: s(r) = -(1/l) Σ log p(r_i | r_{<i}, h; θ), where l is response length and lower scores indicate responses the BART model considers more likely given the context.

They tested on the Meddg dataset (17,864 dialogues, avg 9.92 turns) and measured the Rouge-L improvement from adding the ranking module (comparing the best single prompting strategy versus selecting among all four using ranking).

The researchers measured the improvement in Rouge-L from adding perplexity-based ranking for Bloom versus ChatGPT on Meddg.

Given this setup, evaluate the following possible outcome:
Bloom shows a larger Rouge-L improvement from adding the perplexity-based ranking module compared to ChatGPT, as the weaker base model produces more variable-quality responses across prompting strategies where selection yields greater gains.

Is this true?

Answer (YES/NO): YES